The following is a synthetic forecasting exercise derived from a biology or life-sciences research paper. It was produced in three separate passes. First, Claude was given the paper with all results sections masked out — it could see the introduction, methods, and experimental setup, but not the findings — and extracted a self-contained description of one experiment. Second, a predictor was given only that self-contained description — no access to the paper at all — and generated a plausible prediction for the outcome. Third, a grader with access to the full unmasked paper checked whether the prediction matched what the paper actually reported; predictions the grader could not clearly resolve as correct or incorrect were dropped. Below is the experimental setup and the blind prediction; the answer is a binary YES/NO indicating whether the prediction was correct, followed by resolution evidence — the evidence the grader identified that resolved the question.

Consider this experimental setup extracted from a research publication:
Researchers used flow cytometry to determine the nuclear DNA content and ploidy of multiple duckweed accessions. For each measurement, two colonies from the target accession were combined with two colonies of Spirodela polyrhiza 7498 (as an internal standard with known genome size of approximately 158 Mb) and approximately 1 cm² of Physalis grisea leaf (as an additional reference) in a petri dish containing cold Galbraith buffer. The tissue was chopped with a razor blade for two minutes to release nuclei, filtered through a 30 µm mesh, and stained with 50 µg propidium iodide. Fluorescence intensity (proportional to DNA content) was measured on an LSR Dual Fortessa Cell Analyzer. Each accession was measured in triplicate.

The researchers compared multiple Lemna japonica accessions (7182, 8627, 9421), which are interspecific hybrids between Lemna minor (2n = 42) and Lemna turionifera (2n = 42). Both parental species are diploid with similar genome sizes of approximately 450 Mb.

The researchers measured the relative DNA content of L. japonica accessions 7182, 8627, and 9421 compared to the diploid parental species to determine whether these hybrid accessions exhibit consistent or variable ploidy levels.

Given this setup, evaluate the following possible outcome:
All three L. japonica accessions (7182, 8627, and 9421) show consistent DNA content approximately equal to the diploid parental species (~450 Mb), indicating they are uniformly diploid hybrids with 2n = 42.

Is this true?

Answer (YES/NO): NO